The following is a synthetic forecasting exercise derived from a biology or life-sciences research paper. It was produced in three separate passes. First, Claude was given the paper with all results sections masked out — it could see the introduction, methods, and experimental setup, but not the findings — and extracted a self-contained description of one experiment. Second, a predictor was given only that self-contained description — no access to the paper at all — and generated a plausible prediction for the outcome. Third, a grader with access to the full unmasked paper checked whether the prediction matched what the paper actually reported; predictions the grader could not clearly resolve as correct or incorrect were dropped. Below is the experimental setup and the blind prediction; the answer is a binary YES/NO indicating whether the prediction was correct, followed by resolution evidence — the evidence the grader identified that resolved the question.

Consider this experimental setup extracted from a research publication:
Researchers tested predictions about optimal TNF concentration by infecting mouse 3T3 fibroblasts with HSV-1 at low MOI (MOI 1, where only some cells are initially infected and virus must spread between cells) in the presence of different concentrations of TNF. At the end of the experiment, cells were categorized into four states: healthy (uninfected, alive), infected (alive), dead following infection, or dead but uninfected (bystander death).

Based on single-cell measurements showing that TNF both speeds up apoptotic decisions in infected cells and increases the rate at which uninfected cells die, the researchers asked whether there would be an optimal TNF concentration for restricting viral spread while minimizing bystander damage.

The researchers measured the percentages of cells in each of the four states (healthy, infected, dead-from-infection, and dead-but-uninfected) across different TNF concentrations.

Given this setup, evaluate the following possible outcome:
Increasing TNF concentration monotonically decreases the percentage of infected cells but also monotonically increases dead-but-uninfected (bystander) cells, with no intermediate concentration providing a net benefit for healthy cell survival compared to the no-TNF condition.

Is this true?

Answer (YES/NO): NO